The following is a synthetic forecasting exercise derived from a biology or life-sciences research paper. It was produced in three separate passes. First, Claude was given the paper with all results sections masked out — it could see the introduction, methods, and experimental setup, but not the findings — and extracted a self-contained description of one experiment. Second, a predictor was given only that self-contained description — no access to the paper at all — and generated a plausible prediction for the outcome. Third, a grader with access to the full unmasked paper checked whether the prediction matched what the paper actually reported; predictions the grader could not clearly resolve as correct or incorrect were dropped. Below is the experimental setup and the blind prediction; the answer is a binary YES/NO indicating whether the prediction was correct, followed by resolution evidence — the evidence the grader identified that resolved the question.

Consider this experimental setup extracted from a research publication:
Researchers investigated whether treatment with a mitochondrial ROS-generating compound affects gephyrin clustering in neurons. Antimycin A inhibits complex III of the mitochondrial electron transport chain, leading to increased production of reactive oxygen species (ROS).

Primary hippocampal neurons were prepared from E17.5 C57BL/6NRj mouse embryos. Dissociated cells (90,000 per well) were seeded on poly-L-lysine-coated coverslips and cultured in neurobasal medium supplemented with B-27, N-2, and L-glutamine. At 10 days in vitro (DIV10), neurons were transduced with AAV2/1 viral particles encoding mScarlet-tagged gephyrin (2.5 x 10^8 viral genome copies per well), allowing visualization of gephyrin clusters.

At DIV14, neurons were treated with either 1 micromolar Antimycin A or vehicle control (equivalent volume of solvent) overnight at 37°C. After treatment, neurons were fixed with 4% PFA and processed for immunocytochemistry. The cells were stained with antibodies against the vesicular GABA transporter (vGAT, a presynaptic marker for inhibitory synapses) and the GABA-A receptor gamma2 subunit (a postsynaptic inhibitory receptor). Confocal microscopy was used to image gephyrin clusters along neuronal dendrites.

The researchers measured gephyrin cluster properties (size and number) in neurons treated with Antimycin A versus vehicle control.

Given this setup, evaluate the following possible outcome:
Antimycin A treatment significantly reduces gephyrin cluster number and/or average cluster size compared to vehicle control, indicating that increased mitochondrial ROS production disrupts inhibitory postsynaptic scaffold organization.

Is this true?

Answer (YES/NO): NO